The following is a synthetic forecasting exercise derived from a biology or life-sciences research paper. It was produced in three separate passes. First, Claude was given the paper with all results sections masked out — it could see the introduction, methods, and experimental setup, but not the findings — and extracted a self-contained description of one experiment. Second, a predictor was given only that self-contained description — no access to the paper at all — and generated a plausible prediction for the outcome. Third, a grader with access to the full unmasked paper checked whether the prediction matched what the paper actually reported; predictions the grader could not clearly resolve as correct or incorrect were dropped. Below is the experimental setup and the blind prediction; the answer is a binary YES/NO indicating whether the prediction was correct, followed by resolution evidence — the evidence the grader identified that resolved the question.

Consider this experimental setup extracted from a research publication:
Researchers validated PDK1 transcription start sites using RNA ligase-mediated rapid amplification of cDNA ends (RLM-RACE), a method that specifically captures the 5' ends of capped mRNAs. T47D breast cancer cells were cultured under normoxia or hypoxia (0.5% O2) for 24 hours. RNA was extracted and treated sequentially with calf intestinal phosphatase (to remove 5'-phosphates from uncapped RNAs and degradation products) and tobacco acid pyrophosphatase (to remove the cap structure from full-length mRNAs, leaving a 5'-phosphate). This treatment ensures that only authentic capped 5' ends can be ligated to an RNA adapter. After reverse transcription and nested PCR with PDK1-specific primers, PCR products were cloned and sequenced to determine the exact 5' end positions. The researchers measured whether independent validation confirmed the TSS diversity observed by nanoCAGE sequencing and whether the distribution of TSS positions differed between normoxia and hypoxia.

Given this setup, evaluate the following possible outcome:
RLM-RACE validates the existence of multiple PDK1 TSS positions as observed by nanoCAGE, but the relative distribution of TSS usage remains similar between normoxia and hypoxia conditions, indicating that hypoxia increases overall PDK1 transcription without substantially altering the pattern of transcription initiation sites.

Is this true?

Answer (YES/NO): NO